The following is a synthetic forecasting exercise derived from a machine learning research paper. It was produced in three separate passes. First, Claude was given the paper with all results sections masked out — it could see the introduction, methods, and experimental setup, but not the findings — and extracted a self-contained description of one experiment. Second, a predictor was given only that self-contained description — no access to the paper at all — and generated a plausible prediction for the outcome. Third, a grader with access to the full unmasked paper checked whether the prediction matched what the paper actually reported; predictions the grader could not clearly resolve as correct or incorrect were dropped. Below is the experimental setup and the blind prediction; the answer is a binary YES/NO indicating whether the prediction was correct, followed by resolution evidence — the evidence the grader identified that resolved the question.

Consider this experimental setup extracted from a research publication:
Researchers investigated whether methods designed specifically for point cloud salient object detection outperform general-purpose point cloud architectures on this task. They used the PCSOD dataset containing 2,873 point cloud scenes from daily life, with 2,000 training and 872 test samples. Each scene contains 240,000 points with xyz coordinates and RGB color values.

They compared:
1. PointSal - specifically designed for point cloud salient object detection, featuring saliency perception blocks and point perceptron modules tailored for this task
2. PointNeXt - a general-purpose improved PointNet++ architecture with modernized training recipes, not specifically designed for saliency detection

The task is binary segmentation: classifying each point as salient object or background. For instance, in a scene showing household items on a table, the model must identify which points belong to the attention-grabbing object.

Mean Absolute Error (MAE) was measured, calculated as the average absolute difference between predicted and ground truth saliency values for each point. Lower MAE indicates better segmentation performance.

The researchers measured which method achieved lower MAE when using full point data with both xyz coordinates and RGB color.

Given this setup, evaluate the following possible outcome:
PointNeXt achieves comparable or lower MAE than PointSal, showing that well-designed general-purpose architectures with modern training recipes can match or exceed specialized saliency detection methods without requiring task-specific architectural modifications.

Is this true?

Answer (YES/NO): YES